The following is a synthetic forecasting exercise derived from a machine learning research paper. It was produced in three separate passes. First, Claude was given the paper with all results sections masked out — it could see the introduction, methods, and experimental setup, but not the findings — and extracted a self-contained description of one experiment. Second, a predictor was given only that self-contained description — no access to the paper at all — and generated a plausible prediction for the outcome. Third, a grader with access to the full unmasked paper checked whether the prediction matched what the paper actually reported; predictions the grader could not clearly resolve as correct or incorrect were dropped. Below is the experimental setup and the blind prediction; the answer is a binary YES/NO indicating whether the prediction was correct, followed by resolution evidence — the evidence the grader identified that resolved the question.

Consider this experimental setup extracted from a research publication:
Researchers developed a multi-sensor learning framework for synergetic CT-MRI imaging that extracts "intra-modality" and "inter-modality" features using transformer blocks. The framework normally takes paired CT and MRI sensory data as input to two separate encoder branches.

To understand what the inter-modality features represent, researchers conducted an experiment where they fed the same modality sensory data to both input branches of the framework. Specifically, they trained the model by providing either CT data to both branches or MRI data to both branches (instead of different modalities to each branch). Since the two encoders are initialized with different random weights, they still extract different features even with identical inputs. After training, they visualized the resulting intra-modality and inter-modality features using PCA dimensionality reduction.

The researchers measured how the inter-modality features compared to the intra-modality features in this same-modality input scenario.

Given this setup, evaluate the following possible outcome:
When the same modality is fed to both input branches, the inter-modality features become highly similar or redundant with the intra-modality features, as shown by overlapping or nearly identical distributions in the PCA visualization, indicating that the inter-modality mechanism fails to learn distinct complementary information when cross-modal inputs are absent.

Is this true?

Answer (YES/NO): YES